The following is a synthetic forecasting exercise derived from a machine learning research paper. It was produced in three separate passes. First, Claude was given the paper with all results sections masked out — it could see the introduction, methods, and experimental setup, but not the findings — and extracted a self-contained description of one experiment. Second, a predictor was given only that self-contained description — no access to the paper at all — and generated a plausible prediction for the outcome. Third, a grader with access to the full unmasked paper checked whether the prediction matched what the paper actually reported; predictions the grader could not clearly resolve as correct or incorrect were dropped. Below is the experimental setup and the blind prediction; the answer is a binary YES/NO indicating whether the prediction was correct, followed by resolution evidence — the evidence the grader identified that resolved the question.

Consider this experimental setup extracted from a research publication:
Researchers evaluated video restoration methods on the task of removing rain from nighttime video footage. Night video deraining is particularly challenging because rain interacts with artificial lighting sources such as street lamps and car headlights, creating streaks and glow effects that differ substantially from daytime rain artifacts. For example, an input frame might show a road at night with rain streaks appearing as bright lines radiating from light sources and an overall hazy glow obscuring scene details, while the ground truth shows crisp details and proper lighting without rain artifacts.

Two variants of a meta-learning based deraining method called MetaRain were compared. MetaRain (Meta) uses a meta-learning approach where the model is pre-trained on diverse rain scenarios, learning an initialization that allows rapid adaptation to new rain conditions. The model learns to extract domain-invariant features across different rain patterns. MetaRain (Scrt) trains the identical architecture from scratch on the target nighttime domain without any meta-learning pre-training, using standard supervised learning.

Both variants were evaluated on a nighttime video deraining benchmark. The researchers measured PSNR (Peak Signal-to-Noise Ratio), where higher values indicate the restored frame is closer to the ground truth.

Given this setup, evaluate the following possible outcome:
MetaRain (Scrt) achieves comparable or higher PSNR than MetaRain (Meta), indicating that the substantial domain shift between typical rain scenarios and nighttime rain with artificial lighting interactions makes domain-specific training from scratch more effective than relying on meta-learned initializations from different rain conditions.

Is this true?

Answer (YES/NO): NO